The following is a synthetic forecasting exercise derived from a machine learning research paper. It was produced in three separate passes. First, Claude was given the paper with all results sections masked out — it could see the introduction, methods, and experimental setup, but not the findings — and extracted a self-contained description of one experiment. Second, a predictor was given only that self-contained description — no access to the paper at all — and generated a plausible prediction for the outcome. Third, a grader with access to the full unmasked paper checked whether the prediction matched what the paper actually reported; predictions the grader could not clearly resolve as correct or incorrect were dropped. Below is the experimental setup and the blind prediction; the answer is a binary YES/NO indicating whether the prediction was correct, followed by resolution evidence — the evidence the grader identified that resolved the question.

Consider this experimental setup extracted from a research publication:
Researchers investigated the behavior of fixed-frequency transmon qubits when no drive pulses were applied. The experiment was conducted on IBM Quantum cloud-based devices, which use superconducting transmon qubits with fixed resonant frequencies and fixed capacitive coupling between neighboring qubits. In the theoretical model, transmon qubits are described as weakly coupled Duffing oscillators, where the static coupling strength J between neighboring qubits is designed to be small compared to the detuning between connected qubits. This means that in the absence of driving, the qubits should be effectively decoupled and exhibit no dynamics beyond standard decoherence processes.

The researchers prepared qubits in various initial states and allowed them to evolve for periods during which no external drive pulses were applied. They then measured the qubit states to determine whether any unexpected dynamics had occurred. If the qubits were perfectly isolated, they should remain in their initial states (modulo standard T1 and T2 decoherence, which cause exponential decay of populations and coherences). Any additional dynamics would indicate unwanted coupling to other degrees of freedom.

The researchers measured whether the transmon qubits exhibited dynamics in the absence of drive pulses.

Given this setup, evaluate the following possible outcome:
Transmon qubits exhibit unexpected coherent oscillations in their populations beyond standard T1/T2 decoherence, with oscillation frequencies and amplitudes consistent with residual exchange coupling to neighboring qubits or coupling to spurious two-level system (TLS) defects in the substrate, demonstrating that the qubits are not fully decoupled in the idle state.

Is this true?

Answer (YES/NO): NO